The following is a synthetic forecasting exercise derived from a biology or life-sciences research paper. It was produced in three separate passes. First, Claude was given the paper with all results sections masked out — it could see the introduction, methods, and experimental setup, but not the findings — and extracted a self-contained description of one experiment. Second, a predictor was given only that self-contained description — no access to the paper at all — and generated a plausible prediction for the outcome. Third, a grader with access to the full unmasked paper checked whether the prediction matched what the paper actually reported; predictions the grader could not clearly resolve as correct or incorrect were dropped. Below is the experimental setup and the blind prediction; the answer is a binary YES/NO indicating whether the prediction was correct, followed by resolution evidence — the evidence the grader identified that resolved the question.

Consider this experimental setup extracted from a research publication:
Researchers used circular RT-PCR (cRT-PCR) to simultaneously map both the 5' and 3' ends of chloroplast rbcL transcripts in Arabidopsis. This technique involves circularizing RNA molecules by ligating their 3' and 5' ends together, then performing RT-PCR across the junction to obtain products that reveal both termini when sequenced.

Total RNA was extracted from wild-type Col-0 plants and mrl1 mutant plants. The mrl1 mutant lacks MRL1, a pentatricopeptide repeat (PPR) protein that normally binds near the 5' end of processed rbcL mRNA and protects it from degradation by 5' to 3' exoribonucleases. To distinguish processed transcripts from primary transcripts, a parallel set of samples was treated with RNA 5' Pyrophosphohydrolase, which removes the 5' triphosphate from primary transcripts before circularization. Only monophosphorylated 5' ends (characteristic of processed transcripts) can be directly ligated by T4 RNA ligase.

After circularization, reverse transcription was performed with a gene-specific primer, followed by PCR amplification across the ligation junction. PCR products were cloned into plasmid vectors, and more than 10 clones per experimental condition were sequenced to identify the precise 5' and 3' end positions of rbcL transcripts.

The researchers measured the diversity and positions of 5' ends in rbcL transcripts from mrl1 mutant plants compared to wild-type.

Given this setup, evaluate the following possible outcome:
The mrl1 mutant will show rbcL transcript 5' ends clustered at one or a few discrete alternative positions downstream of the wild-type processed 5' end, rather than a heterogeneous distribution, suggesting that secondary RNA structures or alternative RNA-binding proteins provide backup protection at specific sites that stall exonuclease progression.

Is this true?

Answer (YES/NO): NO